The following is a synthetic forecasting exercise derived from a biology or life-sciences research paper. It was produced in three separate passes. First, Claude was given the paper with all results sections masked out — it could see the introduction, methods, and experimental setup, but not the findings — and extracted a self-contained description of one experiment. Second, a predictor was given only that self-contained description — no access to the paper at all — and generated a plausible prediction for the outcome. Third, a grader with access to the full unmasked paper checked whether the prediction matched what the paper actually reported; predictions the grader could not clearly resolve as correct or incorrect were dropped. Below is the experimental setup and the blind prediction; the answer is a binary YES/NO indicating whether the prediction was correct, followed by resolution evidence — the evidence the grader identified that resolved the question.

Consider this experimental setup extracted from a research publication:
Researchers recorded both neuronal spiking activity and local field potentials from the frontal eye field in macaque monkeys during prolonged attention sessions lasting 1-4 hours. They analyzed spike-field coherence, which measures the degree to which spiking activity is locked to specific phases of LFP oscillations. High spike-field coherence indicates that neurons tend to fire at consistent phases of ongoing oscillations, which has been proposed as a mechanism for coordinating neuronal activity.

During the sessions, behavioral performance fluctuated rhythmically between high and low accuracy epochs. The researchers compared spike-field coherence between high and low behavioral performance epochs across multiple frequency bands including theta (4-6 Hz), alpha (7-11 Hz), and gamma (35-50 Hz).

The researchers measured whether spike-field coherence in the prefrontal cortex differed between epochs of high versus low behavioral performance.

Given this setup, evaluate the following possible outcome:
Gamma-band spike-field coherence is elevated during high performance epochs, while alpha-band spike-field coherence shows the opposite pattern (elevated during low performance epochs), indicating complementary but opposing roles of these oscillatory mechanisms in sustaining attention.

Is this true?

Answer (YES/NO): NO